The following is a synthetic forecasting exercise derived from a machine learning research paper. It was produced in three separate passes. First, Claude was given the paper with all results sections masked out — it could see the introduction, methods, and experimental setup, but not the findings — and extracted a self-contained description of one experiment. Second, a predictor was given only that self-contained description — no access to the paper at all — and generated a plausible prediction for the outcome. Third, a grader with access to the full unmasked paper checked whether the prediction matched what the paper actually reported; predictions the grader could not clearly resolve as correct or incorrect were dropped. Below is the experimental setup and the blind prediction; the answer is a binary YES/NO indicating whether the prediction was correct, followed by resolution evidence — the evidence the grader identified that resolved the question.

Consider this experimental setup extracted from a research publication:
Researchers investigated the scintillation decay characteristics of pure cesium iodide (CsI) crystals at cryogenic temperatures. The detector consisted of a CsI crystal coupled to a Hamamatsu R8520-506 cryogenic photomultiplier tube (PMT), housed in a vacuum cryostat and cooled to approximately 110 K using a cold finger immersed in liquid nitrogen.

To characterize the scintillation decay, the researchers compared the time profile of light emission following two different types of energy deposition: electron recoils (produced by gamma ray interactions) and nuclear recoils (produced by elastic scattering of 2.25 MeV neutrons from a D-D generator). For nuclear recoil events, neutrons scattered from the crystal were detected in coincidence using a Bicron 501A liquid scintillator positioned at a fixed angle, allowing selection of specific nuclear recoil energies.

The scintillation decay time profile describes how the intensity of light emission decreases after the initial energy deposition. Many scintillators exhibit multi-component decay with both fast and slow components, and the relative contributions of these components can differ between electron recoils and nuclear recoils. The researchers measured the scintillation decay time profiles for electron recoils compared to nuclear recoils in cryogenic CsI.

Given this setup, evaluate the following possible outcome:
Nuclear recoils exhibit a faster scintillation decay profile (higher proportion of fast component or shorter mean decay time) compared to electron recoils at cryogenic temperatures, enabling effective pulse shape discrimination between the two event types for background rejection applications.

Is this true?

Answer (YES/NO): NO